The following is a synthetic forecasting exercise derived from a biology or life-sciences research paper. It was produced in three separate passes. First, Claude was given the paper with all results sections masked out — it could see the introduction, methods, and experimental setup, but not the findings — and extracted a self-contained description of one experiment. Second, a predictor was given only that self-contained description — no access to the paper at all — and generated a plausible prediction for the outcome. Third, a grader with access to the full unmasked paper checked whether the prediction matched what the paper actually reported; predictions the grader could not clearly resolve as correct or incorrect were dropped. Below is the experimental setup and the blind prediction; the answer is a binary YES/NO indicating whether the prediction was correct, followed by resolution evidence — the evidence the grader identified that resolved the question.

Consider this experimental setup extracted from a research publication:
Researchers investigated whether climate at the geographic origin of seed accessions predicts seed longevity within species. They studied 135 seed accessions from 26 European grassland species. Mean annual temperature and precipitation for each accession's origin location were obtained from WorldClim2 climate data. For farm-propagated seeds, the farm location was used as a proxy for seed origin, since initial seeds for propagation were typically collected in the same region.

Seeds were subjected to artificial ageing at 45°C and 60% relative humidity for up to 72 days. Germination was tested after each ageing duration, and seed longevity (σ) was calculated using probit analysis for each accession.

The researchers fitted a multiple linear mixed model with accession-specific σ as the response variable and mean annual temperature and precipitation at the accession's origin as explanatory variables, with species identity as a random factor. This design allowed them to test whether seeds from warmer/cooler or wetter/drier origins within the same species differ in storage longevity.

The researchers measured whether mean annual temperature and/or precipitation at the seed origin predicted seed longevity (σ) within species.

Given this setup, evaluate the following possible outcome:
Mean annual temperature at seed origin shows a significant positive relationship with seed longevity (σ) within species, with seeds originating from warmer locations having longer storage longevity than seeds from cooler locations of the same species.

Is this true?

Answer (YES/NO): YES